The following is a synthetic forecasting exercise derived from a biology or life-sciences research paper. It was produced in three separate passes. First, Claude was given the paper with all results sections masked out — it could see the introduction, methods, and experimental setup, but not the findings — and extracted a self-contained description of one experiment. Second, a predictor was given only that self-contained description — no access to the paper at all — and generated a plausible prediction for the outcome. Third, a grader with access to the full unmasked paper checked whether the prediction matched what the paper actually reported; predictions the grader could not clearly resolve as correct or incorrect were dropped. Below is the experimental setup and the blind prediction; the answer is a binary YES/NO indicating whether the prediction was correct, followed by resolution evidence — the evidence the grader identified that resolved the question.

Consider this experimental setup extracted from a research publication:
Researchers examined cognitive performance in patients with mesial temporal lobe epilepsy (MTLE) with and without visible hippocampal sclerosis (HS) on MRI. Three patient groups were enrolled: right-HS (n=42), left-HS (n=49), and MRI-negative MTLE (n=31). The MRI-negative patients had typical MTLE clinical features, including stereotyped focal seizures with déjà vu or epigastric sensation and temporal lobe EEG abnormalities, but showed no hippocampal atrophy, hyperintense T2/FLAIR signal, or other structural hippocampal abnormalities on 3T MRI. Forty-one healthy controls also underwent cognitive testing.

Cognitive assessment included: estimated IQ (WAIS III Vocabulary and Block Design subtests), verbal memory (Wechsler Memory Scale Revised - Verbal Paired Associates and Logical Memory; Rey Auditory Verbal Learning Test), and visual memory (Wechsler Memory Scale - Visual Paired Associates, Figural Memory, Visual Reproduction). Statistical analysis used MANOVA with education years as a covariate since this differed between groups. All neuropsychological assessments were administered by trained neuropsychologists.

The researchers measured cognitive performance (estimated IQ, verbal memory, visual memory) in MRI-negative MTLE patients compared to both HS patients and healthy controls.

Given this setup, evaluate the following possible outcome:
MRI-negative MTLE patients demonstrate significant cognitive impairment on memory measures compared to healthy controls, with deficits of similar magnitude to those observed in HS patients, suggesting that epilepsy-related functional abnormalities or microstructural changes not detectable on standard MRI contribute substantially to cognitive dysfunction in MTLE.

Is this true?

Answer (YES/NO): NO